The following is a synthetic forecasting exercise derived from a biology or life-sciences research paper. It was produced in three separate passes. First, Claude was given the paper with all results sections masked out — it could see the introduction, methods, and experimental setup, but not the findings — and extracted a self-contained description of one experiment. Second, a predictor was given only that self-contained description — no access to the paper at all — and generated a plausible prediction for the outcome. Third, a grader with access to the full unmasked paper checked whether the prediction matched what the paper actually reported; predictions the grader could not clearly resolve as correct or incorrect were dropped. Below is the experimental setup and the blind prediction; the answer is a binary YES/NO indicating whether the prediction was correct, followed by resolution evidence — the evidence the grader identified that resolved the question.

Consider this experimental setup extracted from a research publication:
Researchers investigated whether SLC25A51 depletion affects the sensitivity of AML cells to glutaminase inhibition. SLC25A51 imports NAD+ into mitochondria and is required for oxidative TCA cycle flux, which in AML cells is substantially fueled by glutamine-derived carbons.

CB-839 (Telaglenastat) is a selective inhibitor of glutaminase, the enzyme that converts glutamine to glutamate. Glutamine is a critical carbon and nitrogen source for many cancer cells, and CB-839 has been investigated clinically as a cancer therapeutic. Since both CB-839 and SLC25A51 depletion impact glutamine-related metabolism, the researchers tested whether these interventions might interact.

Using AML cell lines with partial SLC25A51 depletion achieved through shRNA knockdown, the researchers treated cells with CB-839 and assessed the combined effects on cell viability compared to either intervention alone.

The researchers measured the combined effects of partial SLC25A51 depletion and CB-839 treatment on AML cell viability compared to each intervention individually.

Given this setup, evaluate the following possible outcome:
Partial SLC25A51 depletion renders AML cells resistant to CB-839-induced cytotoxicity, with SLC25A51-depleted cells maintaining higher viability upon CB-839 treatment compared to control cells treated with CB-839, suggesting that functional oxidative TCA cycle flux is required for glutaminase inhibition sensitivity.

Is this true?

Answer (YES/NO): NO